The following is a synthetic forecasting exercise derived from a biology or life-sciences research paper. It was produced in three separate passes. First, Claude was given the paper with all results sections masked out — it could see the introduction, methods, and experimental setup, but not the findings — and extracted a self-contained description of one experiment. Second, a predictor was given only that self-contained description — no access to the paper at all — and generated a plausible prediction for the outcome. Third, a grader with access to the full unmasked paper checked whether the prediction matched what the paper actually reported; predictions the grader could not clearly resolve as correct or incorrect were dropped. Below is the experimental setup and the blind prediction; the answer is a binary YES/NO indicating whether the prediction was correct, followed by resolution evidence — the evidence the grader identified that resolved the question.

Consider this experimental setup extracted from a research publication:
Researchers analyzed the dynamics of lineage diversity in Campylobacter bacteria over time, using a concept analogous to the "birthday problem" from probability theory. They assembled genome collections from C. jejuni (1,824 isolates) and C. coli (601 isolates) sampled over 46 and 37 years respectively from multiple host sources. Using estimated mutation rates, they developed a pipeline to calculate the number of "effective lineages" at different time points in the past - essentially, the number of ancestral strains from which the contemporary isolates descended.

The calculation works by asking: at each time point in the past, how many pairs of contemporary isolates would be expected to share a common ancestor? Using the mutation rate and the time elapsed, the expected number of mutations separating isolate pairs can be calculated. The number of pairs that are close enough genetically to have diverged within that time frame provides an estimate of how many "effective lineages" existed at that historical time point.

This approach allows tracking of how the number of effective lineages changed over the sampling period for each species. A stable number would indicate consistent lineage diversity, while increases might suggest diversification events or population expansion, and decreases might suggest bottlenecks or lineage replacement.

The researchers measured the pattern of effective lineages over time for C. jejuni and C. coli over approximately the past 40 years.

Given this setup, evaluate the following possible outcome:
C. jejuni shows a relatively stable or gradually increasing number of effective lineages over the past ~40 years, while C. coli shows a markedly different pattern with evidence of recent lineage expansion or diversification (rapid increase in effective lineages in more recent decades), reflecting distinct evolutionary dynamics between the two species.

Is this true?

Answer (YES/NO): YES